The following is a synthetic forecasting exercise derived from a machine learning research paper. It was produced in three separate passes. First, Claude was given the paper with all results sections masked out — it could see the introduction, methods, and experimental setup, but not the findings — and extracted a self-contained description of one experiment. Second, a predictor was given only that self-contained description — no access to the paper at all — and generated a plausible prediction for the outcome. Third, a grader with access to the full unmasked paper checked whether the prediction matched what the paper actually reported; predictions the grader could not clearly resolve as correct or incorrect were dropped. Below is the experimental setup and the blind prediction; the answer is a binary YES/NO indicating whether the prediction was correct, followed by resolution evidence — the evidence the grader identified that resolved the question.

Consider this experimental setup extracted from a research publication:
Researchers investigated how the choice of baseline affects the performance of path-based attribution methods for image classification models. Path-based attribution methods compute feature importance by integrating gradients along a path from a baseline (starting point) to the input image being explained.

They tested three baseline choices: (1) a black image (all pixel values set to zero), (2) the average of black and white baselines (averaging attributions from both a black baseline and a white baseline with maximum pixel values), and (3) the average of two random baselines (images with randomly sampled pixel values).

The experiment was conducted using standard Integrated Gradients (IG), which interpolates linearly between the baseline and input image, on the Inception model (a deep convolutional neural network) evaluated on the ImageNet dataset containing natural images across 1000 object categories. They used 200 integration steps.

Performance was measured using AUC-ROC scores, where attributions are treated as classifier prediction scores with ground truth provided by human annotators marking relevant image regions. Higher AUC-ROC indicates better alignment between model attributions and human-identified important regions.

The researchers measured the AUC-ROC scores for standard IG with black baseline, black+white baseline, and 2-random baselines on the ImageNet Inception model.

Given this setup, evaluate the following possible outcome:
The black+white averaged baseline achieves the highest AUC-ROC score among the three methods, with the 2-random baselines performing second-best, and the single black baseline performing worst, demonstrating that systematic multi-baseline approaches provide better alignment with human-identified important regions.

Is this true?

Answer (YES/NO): NO